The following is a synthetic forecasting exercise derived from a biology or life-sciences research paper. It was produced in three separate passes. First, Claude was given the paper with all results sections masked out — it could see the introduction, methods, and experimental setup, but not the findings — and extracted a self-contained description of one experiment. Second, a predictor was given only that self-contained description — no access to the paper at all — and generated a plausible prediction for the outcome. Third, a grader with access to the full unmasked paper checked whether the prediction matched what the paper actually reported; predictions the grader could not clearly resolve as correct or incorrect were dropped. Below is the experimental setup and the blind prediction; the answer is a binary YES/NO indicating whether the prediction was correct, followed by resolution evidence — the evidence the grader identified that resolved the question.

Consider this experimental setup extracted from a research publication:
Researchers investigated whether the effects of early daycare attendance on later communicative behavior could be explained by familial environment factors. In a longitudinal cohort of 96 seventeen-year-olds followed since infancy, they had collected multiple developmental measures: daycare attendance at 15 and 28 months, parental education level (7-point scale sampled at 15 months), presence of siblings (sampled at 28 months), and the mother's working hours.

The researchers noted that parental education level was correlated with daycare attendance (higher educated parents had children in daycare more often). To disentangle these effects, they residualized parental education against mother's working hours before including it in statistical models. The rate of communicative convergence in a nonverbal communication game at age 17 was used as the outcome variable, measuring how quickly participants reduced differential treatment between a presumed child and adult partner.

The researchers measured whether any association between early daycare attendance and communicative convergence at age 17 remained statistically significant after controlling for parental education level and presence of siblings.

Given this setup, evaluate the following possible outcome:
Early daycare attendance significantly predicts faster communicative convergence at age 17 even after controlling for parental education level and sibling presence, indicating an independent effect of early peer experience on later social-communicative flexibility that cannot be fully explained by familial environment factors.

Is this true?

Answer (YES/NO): YES